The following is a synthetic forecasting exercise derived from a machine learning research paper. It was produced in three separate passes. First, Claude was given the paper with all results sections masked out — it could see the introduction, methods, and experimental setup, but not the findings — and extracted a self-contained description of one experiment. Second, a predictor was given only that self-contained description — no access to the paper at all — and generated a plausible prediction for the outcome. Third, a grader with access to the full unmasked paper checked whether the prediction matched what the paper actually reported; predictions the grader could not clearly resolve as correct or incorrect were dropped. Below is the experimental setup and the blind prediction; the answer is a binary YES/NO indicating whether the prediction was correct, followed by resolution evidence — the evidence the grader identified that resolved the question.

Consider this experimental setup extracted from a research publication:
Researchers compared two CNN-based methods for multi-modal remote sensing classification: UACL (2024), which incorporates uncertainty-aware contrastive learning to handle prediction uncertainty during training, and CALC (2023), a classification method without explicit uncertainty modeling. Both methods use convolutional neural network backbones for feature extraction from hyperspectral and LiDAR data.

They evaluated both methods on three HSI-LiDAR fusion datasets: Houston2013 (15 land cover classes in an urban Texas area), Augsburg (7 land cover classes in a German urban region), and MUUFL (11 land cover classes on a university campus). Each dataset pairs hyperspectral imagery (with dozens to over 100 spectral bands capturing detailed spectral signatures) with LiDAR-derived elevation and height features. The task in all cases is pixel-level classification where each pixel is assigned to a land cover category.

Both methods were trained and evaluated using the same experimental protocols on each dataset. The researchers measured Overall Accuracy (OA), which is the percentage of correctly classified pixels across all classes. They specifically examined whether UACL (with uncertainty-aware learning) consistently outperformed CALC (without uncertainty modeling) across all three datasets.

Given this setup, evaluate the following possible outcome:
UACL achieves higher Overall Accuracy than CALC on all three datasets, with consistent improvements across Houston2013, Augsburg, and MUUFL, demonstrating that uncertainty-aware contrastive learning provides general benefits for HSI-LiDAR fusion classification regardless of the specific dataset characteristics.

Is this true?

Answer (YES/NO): NO